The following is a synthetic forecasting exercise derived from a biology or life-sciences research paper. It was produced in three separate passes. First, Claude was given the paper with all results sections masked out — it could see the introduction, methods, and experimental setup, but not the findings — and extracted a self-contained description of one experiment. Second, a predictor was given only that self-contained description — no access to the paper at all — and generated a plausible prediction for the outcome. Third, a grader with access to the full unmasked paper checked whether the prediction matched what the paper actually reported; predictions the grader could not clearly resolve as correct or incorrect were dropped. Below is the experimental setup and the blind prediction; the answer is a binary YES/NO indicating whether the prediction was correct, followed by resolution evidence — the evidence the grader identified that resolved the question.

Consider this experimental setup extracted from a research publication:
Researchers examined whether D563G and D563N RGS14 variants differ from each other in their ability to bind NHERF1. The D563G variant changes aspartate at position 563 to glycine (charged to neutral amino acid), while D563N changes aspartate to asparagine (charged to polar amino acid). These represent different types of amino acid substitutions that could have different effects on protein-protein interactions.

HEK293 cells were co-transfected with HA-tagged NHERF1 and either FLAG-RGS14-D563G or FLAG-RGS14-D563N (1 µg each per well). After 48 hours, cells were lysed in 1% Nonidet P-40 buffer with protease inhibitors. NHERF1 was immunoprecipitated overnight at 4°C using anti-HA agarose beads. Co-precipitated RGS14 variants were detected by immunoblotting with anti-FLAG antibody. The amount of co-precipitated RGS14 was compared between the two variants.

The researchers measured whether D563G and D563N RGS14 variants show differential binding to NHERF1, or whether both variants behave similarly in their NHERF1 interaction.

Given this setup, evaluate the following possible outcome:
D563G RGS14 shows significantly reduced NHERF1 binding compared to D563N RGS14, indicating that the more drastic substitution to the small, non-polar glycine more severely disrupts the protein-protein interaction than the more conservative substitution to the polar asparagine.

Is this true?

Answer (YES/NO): NO